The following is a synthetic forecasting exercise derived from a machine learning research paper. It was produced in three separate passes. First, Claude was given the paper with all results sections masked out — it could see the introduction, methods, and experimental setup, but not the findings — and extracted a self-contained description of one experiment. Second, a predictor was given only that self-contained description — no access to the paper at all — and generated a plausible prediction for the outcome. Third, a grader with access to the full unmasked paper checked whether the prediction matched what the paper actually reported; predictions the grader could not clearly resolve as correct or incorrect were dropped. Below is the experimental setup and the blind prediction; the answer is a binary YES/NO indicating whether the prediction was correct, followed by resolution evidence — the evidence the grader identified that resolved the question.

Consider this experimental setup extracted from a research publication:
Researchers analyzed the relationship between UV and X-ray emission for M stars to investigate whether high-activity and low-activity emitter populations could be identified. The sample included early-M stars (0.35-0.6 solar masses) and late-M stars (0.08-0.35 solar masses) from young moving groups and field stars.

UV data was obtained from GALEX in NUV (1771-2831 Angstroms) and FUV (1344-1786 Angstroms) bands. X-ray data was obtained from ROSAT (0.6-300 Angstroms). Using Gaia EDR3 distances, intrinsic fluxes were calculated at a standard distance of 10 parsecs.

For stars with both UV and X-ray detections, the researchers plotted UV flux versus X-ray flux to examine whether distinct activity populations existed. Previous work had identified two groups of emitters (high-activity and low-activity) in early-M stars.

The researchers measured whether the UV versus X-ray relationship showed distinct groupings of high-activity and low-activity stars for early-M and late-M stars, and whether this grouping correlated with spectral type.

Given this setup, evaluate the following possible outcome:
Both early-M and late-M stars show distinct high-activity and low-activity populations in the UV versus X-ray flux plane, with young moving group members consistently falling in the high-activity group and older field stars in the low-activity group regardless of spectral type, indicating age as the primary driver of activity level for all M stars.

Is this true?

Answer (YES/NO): YES